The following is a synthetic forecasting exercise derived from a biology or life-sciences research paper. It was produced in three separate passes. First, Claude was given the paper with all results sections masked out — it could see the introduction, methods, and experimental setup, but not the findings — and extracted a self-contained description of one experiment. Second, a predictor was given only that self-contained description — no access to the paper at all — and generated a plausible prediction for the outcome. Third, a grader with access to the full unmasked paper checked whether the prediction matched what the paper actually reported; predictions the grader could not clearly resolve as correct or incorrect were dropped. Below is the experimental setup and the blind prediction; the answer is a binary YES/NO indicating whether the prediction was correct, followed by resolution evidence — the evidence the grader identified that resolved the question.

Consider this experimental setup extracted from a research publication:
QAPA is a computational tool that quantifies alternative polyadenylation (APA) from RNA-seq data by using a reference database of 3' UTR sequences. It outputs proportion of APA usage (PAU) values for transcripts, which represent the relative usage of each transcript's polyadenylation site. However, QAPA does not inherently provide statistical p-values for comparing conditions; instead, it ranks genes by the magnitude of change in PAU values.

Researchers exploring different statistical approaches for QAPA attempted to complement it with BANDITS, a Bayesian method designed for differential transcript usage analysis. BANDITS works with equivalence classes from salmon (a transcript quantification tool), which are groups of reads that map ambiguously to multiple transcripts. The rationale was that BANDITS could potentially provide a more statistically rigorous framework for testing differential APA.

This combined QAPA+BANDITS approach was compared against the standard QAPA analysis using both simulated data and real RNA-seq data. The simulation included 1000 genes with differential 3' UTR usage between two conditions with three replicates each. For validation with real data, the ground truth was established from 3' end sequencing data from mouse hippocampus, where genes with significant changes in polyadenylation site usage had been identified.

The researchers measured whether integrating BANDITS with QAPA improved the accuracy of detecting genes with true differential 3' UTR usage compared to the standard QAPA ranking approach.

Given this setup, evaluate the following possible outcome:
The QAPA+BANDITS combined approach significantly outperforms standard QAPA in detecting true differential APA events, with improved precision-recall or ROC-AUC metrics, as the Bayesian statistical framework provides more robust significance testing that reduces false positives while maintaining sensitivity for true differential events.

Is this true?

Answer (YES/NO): NO